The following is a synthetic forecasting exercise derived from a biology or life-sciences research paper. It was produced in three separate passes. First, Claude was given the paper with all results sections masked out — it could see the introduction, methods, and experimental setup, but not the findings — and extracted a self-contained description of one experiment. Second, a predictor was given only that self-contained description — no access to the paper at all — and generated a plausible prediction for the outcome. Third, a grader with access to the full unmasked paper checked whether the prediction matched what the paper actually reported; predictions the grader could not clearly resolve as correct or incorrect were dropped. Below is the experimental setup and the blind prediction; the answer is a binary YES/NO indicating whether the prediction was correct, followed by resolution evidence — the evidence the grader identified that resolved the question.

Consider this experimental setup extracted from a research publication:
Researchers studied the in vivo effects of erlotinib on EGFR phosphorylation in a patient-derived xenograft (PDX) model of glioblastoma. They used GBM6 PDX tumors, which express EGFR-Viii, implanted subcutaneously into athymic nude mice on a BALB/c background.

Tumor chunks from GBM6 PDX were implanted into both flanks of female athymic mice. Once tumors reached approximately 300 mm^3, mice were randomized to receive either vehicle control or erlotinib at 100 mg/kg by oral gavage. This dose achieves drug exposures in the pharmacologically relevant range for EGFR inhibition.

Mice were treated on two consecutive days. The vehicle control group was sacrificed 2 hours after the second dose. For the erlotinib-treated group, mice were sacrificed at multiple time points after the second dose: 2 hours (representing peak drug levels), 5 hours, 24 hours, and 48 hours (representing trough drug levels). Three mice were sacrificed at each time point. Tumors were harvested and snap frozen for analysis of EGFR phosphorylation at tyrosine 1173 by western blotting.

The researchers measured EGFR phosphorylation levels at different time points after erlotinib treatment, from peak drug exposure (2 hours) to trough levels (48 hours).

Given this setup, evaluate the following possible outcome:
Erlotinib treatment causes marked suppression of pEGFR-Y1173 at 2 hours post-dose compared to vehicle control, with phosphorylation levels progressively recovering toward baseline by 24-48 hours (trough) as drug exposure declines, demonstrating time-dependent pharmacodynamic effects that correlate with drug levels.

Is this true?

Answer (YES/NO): NO